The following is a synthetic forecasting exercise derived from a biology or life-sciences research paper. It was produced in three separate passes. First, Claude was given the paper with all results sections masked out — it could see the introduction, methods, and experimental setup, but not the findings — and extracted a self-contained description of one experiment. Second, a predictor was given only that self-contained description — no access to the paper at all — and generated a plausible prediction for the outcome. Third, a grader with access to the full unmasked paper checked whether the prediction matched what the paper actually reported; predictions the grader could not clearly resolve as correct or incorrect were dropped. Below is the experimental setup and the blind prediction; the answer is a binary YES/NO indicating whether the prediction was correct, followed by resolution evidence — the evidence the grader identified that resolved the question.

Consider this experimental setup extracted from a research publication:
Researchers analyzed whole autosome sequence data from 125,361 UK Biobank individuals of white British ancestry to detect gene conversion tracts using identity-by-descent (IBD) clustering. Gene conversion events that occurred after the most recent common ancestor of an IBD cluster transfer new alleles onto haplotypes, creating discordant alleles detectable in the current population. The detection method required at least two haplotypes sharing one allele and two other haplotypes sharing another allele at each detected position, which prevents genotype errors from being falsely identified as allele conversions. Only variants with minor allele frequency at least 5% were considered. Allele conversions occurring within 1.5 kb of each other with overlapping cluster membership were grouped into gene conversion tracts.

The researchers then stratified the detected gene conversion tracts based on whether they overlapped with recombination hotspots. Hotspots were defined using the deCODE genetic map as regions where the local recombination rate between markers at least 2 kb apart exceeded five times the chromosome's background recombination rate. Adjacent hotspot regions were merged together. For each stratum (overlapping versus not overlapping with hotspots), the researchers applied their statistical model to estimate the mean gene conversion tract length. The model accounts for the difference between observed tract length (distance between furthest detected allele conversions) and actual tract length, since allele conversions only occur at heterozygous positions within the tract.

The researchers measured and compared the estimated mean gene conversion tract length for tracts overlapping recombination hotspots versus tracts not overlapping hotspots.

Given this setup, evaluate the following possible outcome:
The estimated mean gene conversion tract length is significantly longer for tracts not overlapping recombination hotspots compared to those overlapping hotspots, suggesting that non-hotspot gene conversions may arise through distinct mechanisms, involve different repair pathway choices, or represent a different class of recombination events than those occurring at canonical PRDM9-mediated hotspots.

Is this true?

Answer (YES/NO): YES